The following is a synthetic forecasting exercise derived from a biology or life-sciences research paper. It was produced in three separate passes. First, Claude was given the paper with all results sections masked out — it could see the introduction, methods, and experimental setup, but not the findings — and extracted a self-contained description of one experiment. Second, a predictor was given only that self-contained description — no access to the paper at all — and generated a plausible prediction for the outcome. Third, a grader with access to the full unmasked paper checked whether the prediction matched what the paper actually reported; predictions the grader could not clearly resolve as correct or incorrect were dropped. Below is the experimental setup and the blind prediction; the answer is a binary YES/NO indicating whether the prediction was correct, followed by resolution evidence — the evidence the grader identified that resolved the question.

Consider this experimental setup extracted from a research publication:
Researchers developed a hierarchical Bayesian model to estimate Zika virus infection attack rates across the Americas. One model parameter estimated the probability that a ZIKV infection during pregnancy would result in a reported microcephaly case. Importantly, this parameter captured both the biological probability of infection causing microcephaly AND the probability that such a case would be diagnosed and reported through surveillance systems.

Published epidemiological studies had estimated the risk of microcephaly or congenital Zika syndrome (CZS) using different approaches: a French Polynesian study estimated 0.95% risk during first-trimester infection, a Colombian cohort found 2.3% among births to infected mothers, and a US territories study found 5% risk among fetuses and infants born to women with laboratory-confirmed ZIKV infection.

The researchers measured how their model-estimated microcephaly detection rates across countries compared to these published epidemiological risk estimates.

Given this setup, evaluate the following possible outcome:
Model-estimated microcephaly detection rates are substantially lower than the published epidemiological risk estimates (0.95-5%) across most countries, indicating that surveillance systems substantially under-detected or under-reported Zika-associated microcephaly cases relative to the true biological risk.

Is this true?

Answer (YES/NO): YES